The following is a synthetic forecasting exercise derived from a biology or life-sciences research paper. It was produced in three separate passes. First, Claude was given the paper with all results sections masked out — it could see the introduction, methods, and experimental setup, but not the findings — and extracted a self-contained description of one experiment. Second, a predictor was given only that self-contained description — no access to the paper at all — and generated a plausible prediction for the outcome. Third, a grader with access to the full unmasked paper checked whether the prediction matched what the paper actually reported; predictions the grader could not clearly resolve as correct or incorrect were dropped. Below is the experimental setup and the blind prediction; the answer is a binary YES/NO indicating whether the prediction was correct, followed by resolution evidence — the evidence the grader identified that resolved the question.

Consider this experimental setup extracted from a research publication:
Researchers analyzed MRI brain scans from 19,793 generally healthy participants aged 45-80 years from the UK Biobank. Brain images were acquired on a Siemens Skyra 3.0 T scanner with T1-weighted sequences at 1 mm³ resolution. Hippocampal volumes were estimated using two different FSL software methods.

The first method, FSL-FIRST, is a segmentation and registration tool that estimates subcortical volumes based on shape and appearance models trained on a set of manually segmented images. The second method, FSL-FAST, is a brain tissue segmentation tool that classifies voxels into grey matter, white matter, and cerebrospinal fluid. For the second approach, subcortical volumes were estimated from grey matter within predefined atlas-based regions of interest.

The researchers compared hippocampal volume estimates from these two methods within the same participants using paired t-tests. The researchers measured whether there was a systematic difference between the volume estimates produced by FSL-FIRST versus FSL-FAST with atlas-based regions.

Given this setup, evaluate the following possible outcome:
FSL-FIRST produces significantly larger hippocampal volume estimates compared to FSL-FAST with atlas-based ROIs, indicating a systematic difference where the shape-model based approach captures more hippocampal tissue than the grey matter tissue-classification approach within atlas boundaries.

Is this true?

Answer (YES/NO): NO